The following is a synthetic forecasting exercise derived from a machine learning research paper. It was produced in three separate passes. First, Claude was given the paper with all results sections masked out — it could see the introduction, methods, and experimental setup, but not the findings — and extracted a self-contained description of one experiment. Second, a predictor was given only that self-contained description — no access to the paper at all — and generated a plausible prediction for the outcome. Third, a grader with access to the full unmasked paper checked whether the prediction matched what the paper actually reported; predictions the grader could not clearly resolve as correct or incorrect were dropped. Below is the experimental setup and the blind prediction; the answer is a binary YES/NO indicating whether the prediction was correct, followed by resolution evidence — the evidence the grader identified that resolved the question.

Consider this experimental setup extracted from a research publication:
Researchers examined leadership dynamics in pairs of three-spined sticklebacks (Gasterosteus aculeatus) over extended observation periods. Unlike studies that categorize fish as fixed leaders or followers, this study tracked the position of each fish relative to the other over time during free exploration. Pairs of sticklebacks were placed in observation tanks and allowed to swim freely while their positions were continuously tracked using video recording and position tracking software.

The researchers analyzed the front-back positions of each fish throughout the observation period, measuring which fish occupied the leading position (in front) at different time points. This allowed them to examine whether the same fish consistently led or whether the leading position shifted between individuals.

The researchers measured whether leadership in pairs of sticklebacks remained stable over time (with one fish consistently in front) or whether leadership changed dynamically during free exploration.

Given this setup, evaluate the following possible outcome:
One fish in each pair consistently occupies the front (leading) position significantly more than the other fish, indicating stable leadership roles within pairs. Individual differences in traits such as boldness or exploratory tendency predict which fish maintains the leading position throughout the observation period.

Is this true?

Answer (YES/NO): NO